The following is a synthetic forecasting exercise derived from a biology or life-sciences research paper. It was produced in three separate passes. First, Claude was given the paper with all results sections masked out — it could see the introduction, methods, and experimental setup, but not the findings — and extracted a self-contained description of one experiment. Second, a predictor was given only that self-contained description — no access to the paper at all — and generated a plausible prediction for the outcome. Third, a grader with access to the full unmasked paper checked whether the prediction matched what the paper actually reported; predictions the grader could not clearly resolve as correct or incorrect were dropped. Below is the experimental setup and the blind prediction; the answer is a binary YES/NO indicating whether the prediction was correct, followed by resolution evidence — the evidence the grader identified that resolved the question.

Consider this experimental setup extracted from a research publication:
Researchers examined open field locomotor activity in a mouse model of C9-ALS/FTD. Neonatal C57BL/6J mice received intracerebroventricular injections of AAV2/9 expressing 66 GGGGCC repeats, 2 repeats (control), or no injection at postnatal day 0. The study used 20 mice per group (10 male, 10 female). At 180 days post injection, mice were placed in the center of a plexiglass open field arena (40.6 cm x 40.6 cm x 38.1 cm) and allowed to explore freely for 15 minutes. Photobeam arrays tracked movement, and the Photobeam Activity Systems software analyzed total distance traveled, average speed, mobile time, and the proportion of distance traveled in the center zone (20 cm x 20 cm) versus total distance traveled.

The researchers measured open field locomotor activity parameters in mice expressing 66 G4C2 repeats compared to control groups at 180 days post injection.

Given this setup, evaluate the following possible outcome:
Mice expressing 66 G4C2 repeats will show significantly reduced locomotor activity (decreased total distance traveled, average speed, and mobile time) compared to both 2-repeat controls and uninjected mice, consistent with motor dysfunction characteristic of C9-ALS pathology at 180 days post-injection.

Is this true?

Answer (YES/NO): NO